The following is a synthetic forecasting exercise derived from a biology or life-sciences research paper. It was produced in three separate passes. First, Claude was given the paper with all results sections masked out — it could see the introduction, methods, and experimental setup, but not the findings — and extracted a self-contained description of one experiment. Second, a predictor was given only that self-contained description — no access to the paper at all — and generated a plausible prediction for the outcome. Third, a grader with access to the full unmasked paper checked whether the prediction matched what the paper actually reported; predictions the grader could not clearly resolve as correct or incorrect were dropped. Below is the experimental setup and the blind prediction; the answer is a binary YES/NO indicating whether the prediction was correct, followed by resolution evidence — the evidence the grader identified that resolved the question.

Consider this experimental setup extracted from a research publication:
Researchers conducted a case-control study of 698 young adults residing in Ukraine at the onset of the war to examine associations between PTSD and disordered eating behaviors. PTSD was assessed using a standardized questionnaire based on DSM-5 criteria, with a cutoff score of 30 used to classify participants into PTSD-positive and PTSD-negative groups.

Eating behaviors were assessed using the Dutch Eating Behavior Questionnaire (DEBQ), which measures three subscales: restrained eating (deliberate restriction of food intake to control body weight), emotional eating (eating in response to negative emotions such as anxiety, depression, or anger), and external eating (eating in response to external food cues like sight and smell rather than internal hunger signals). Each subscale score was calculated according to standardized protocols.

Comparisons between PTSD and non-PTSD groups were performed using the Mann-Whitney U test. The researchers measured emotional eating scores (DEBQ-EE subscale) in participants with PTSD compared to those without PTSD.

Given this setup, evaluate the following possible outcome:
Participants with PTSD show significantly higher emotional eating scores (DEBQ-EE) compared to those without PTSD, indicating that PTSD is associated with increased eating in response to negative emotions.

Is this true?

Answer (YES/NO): NO